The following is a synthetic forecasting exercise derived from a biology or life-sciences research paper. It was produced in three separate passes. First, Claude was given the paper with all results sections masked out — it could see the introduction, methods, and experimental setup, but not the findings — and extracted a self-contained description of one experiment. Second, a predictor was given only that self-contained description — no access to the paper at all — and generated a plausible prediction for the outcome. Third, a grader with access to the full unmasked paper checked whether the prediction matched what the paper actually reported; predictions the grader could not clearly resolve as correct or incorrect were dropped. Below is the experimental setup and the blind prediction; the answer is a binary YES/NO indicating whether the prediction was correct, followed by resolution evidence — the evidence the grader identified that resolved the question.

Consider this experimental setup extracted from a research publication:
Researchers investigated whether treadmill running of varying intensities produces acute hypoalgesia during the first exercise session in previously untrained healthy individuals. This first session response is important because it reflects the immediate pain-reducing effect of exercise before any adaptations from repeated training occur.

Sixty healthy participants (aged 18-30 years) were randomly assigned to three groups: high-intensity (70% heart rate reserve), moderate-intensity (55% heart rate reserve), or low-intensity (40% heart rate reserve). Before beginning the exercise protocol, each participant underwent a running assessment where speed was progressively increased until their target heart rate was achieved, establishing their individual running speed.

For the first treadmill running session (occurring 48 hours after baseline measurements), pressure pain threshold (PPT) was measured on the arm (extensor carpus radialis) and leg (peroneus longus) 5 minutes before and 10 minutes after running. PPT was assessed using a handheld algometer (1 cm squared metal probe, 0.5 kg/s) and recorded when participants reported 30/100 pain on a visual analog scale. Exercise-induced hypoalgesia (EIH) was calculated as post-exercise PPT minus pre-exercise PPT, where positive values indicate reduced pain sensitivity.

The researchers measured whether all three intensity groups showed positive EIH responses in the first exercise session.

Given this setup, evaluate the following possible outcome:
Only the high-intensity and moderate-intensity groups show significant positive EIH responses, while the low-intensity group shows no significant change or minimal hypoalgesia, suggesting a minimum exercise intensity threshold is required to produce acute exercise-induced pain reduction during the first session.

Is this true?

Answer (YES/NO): NO